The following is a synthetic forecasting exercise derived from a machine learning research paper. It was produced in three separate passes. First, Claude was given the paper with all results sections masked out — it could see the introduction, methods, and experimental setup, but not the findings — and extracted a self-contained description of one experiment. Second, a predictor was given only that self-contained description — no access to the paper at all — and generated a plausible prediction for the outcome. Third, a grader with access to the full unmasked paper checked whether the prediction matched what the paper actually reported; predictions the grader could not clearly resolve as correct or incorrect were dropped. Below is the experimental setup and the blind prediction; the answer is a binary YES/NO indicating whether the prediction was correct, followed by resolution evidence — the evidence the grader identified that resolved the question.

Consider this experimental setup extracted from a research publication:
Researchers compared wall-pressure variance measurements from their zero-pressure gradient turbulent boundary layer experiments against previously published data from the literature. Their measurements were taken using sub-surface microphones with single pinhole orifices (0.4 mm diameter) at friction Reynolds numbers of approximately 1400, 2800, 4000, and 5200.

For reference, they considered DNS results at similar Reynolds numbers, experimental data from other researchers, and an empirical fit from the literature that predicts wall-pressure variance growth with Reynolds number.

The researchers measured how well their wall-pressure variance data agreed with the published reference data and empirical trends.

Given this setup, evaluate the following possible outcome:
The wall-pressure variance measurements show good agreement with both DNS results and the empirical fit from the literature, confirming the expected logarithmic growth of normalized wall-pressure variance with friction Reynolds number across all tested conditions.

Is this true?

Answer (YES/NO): YES